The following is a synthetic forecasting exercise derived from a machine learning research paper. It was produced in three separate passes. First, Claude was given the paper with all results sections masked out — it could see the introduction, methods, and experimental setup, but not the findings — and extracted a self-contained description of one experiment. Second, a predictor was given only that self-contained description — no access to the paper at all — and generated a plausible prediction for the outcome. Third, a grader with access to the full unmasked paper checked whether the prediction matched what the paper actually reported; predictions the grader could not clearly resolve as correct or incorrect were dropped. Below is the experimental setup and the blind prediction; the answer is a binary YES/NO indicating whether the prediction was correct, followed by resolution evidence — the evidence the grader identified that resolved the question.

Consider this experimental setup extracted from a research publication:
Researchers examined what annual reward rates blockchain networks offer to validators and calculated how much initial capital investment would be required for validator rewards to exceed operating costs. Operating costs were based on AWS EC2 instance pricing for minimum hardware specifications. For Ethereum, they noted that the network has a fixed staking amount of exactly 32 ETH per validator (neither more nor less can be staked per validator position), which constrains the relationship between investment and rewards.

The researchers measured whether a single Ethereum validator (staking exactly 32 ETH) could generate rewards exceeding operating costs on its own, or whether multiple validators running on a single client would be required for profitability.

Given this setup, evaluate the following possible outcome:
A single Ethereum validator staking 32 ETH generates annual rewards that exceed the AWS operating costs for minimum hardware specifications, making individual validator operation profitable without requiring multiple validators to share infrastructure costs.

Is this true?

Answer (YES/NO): NO